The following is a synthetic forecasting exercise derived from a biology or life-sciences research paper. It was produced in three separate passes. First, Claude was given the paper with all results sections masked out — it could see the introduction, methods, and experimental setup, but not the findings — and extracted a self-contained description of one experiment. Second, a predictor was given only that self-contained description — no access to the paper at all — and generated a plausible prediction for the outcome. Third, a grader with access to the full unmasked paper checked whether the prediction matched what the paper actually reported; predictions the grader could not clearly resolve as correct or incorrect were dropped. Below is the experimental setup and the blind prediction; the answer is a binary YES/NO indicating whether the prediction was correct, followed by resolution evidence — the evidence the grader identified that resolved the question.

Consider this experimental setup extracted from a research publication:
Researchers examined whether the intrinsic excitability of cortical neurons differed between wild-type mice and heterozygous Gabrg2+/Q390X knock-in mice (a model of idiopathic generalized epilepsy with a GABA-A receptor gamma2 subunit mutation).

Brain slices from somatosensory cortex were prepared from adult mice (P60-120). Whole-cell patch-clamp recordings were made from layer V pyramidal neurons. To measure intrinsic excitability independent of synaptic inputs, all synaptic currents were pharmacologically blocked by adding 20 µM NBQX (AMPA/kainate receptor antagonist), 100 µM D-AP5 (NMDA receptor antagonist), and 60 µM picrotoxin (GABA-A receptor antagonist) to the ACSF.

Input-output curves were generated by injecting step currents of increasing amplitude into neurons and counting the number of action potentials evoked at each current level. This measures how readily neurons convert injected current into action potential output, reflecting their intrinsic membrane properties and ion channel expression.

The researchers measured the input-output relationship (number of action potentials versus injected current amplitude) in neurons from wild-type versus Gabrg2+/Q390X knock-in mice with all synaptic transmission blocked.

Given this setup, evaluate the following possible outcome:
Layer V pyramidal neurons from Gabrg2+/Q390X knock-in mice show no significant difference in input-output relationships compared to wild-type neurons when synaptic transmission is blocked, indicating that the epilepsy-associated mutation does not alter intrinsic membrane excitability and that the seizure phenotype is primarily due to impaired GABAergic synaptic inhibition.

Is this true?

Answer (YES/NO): YES